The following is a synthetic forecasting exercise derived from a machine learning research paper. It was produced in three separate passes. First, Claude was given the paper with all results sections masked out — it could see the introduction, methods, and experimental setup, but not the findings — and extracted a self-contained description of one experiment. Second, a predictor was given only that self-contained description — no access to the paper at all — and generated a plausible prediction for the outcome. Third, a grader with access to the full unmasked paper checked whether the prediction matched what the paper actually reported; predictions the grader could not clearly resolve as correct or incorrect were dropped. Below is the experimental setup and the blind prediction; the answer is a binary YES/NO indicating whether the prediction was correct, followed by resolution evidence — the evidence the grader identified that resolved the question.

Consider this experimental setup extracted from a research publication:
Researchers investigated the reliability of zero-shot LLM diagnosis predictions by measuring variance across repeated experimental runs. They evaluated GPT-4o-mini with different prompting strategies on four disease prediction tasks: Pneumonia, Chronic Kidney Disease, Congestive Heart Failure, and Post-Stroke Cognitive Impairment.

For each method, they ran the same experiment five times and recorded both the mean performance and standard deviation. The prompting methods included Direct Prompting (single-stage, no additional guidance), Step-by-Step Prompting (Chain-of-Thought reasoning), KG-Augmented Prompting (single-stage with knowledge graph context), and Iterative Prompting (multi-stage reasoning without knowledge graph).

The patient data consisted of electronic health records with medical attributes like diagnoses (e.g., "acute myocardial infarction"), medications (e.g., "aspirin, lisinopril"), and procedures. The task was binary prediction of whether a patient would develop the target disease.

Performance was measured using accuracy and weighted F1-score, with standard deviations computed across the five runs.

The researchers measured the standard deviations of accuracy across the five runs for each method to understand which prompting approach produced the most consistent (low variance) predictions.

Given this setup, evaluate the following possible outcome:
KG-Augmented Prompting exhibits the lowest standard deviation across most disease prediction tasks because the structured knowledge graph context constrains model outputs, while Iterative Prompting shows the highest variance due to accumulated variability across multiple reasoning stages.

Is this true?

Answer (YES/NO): NO